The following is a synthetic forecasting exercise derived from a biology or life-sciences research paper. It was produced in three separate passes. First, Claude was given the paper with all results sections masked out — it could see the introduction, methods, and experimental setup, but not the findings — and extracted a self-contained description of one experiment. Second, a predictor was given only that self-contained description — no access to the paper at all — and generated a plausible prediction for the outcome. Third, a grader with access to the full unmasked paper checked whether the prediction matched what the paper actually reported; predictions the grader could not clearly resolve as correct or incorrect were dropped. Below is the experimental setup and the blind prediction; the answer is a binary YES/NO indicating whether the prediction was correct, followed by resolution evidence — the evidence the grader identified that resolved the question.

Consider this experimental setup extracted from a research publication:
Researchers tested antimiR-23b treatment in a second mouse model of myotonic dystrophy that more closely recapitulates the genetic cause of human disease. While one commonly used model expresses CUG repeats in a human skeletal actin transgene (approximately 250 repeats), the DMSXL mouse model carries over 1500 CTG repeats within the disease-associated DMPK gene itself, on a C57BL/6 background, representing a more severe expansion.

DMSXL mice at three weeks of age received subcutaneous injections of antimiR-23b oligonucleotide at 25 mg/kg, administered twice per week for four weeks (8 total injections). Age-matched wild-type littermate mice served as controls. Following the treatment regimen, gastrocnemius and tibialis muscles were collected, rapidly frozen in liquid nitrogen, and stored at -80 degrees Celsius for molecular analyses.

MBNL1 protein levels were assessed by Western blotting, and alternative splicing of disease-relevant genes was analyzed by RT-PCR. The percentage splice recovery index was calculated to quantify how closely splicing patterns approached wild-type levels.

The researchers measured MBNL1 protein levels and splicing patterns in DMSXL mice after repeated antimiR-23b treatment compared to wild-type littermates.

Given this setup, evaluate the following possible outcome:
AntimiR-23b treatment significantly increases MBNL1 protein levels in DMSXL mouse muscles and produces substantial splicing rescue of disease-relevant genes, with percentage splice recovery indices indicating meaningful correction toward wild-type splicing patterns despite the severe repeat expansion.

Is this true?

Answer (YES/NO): YES